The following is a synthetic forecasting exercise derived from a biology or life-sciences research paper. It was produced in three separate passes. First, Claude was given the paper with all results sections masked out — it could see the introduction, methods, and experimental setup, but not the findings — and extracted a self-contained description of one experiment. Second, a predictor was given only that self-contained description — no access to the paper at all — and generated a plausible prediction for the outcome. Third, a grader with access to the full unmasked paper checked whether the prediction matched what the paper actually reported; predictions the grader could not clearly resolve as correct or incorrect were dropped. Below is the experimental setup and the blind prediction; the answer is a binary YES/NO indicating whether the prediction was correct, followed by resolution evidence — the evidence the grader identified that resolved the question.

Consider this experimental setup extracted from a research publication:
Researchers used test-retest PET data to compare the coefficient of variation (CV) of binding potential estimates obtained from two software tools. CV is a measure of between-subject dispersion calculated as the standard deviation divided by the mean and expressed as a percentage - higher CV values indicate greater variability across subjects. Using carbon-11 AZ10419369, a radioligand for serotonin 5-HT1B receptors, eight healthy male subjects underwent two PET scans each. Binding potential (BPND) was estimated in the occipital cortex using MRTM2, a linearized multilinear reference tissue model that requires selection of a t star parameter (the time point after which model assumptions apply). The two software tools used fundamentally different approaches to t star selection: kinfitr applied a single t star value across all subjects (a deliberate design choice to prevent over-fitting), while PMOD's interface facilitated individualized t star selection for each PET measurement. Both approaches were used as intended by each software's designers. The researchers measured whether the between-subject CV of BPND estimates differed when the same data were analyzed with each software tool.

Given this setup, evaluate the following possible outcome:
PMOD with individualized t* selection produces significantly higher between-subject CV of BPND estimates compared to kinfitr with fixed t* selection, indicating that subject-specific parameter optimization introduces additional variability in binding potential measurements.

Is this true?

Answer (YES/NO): NO